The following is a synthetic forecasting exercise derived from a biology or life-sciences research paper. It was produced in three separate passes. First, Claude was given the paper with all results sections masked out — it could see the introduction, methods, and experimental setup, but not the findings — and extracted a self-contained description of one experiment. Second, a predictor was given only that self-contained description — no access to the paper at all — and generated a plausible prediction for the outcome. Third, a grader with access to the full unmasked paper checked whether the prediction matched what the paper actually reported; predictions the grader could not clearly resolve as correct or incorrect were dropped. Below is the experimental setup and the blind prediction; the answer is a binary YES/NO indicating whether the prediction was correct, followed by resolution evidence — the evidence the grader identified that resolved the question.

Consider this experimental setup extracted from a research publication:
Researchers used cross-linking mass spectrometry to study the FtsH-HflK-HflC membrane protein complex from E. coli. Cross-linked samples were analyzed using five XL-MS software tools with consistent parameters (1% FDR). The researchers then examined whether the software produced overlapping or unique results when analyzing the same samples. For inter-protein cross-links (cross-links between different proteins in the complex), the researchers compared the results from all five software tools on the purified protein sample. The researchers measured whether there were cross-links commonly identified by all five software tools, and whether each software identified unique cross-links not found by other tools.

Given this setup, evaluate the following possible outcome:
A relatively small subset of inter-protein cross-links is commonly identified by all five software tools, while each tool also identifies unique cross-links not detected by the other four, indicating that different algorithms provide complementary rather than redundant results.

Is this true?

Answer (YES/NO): YES